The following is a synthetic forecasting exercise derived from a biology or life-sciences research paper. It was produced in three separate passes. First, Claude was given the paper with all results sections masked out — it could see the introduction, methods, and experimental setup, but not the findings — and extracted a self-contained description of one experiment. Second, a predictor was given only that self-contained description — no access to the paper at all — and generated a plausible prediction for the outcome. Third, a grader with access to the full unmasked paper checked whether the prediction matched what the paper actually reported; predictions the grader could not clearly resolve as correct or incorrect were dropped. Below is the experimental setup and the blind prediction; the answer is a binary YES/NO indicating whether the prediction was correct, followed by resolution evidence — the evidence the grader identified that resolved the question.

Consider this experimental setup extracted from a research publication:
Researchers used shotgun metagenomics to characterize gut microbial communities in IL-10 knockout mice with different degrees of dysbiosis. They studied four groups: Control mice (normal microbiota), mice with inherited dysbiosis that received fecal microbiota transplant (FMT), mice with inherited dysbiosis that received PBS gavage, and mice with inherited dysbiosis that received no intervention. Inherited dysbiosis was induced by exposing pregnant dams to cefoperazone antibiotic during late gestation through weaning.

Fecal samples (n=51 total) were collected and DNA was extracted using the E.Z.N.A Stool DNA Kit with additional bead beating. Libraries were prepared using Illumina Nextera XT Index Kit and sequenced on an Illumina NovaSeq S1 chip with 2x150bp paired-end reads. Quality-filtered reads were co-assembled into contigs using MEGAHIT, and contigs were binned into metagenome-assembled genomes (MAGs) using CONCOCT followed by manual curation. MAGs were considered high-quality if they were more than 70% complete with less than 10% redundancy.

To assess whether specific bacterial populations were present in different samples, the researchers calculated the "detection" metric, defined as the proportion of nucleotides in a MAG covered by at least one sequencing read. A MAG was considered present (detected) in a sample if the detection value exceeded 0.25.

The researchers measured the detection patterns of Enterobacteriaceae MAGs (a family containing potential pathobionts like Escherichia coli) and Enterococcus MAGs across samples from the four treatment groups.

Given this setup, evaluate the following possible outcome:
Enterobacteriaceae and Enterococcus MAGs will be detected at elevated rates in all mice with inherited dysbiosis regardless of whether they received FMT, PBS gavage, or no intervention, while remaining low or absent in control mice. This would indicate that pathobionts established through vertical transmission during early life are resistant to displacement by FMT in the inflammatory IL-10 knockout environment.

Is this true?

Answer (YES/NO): NO